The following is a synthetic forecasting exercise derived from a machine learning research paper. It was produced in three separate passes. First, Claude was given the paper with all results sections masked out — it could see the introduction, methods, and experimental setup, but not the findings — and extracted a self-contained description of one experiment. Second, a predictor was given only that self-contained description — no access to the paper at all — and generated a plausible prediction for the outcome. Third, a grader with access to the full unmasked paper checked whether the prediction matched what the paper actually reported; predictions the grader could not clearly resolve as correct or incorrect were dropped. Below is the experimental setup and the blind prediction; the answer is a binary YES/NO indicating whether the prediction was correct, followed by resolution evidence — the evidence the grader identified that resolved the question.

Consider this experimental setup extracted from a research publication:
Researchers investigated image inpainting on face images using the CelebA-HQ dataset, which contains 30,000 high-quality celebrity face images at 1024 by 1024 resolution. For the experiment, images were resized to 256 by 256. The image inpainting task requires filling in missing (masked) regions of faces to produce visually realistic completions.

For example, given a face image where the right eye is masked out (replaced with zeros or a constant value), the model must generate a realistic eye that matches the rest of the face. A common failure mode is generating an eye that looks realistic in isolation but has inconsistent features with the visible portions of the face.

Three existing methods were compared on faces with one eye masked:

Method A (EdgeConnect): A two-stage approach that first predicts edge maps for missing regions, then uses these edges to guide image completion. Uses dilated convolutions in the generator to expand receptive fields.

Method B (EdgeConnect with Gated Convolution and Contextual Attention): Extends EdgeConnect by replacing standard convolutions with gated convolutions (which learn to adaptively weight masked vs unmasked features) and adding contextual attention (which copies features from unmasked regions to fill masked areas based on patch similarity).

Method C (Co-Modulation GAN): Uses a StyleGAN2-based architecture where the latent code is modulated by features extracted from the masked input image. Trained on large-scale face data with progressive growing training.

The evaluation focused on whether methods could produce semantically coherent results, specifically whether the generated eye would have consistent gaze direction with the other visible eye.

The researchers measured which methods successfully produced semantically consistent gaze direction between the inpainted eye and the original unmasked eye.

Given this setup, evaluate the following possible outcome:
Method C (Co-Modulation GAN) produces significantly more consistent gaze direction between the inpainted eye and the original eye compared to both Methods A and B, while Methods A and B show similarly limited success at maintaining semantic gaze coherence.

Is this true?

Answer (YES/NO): NO